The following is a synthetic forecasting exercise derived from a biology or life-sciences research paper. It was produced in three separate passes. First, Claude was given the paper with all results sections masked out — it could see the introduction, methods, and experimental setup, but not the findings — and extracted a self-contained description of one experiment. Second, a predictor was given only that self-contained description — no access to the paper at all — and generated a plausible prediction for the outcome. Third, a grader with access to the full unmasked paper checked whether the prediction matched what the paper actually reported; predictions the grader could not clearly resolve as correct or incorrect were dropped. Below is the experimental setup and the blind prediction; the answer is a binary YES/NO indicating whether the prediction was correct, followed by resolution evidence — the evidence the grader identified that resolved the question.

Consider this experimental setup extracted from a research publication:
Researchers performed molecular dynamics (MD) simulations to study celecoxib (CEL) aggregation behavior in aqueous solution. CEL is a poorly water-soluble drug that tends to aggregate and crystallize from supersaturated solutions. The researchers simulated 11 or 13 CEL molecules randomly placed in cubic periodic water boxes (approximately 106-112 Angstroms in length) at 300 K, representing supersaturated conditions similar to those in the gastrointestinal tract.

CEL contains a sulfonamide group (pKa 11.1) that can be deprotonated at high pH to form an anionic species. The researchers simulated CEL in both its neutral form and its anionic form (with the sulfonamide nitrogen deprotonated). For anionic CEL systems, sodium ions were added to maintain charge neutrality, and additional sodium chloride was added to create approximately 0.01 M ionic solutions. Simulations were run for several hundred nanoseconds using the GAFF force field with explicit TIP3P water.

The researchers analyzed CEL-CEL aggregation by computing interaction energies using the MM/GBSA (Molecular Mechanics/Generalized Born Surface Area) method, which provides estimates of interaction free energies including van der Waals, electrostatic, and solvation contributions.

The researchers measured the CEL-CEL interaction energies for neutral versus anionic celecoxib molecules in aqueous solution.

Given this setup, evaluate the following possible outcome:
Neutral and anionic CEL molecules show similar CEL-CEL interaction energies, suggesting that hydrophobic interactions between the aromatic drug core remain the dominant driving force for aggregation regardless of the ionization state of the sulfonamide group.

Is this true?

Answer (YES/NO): NO